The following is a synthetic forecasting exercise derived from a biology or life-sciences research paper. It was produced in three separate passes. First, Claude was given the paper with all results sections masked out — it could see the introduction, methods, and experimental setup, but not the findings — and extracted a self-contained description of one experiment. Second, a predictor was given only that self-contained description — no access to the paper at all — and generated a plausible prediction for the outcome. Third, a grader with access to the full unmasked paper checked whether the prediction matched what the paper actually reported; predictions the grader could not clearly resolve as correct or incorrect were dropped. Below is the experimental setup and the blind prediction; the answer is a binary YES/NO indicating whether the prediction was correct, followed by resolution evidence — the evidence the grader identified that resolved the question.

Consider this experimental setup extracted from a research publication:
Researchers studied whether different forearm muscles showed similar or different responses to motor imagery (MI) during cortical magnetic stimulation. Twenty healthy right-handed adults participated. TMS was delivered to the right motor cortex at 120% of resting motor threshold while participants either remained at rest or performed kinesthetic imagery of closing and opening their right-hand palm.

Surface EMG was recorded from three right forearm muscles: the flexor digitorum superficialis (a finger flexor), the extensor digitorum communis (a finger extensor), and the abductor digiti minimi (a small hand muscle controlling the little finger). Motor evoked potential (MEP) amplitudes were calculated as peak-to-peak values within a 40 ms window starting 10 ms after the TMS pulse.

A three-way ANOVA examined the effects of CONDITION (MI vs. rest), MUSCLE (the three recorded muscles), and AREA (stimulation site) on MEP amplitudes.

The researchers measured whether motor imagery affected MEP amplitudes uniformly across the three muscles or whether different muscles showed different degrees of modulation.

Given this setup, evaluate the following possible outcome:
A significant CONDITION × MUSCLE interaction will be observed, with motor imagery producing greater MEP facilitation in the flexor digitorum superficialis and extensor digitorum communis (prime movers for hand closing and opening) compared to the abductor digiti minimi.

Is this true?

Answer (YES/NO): NO